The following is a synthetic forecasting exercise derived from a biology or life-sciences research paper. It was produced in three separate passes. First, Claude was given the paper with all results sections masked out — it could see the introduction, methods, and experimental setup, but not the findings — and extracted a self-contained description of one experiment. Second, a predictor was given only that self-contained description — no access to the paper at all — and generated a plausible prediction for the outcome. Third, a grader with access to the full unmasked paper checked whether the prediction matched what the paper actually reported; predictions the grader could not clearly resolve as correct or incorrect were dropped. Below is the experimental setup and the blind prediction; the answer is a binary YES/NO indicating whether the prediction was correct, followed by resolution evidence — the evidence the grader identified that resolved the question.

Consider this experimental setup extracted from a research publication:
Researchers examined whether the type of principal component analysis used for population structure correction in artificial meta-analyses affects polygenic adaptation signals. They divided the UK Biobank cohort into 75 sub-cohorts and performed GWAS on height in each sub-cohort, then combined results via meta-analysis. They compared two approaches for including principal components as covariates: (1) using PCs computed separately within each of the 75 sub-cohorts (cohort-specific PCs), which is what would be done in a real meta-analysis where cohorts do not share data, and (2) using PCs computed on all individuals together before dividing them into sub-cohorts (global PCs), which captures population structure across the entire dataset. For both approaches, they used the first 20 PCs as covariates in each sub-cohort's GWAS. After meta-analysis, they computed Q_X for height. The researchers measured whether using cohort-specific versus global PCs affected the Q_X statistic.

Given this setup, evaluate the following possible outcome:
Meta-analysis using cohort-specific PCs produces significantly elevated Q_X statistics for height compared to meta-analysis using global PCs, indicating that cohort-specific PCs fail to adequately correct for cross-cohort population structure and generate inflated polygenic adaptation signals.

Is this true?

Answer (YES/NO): NO